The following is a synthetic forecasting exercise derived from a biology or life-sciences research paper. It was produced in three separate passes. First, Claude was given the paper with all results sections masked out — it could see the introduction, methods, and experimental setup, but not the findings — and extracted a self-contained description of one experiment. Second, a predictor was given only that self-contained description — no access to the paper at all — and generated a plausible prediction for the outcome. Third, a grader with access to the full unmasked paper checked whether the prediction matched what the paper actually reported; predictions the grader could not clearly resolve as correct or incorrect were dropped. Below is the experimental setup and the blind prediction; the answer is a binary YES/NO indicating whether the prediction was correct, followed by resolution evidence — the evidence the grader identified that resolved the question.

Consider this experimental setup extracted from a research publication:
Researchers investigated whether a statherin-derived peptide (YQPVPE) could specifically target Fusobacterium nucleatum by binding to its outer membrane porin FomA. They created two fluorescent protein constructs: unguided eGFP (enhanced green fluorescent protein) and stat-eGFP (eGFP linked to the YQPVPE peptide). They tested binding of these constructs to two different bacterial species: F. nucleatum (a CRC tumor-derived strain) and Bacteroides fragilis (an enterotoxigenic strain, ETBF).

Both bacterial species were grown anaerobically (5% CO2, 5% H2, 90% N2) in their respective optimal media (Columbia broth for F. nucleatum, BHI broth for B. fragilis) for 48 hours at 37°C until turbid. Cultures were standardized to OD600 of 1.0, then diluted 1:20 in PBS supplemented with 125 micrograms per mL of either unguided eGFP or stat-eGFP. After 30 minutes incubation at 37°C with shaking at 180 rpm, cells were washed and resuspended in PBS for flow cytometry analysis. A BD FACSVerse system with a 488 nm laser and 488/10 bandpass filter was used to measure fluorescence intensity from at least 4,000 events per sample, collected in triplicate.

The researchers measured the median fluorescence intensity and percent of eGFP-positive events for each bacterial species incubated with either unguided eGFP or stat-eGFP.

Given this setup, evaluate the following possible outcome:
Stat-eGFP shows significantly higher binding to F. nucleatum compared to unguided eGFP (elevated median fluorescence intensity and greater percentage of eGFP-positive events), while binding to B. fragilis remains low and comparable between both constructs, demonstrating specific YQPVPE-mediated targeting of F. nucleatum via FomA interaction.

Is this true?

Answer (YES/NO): YES